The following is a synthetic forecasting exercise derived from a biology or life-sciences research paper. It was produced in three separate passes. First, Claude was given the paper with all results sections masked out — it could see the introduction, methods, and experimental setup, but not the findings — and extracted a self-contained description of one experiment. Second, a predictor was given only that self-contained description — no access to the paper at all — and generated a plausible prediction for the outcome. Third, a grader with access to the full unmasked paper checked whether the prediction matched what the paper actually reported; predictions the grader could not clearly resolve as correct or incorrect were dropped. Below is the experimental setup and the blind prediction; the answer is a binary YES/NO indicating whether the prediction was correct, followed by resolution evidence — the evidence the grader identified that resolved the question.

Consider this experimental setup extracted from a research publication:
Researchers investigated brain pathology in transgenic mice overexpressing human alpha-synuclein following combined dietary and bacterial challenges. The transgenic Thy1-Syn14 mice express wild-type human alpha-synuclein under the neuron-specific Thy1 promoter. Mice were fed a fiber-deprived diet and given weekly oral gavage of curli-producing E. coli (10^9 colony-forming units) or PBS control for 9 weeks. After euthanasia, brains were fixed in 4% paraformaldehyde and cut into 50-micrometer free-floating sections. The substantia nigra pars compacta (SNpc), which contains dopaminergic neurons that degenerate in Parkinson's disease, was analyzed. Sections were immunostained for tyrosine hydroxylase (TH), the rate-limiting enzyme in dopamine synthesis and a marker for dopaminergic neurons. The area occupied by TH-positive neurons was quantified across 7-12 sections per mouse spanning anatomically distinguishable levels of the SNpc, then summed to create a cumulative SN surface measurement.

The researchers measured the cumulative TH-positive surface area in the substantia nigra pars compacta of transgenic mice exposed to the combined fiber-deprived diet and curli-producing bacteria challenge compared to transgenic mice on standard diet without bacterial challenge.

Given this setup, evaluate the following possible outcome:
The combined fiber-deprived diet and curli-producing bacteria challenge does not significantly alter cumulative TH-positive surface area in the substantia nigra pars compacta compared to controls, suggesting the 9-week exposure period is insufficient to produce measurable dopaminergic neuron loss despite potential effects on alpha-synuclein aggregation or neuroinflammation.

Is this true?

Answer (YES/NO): NO